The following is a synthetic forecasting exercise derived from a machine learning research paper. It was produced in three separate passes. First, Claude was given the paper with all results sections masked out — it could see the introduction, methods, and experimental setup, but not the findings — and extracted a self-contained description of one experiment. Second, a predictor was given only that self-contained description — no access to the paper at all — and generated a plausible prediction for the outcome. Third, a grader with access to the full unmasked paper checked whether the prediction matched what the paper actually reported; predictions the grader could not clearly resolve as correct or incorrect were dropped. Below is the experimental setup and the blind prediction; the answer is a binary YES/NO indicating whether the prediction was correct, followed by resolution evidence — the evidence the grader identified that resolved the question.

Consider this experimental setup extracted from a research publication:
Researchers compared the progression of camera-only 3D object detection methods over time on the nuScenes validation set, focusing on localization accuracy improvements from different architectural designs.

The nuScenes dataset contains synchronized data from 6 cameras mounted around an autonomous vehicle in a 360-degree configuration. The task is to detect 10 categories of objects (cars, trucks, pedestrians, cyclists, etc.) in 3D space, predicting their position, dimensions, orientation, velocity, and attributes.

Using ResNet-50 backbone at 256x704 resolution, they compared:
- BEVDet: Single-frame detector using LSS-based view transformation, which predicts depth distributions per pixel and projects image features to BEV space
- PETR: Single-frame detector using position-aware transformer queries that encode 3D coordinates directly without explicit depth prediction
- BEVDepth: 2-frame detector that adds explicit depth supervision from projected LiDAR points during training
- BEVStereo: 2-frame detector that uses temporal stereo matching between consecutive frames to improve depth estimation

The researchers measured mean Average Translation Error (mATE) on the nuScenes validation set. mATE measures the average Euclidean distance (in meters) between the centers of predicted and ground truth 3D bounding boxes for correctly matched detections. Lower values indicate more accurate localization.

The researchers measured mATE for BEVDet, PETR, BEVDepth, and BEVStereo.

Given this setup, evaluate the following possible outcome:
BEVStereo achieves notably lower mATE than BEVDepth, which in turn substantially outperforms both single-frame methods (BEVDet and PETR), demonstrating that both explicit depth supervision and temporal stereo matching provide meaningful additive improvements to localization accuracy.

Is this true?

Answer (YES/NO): NO